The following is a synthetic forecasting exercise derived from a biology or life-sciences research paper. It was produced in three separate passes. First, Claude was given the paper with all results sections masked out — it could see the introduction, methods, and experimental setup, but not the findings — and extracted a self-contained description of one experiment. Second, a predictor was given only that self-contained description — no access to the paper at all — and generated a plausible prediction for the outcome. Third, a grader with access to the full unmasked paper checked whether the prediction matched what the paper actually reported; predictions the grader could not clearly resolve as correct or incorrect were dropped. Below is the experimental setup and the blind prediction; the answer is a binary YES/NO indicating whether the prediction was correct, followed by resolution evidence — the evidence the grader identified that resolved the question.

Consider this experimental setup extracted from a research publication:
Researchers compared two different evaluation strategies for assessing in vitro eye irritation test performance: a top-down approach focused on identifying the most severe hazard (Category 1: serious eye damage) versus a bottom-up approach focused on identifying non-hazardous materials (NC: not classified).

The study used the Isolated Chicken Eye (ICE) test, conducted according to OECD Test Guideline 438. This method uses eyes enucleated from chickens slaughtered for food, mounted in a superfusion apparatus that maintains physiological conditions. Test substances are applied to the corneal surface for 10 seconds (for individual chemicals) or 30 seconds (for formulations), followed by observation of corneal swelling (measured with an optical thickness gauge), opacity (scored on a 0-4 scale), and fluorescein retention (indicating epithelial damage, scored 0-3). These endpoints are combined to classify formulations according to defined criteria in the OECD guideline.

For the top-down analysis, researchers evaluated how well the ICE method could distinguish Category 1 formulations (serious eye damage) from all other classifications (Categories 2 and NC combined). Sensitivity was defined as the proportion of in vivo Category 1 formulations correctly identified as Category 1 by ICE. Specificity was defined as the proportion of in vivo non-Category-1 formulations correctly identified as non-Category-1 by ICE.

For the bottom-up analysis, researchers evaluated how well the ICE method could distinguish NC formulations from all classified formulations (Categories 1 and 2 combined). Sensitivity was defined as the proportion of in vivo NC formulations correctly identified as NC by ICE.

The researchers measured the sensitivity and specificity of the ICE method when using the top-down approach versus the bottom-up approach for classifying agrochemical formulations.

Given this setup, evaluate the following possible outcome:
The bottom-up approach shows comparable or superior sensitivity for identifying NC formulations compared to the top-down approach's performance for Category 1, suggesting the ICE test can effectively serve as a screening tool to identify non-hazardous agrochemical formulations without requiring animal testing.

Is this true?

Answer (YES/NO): YES